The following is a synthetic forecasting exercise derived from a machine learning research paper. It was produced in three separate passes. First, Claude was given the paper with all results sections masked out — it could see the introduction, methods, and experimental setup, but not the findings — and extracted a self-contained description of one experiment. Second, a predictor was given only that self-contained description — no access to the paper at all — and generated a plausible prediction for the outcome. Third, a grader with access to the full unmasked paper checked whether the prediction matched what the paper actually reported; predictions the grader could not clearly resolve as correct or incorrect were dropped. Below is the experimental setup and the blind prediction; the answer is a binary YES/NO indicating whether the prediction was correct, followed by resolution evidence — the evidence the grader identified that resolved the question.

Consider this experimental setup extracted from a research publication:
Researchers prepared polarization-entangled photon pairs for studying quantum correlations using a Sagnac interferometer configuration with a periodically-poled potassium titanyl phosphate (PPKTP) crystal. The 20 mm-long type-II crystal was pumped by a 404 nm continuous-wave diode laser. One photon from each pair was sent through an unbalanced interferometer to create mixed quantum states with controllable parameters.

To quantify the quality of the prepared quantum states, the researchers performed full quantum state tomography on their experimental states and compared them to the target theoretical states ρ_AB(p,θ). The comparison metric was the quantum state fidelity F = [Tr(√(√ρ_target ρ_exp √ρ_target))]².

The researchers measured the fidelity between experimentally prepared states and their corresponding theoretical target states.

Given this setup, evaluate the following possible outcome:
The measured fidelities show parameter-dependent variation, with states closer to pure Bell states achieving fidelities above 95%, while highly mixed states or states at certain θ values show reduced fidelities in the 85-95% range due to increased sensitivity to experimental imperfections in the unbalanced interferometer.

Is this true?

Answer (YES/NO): NO